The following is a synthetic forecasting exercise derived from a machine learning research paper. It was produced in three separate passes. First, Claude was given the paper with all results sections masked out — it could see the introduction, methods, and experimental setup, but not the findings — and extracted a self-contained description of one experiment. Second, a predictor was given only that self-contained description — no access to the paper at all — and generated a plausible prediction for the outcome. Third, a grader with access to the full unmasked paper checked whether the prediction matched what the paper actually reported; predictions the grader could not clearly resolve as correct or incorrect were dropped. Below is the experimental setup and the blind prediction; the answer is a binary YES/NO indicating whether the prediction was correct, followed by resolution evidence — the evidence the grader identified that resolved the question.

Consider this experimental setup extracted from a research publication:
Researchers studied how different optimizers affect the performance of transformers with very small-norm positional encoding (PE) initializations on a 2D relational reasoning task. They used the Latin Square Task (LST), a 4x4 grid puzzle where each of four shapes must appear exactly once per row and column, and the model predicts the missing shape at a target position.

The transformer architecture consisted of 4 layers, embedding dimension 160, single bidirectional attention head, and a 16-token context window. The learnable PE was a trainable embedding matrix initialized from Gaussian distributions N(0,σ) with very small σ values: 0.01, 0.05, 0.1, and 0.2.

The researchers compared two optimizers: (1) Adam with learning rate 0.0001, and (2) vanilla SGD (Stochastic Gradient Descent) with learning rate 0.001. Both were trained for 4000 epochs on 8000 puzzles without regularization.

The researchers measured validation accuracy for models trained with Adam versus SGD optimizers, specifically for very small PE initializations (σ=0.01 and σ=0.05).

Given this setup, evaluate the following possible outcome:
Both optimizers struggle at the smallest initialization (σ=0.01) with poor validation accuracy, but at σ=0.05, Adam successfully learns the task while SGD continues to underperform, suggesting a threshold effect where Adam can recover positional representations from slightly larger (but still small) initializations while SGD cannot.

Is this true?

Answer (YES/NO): NO